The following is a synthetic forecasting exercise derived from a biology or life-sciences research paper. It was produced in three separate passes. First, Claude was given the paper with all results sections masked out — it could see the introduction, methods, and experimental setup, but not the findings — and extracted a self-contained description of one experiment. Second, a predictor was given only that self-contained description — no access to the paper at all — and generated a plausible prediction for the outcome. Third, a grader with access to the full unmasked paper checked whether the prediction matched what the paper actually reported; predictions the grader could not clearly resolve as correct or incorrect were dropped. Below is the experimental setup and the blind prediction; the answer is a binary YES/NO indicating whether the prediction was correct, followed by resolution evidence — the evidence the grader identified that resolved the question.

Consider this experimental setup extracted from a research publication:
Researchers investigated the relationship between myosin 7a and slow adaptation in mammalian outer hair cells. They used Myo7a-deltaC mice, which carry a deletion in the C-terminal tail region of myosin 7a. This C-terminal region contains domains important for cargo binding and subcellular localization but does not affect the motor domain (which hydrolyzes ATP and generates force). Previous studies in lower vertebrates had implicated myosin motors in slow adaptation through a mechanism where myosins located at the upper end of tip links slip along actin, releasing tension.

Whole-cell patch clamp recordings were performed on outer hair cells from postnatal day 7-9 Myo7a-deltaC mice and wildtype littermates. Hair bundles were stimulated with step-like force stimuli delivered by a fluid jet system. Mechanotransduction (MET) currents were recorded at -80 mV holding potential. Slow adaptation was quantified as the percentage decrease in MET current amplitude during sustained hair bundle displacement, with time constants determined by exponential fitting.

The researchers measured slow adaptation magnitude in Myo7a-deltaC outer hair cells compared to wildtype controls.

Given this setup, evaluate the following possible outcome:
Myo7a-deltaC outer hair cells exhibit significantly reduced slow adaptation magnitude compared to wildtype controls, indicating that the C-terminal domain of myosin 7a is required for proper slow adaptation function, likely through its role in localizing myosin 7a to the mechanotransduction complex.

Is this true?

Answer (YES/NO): NO